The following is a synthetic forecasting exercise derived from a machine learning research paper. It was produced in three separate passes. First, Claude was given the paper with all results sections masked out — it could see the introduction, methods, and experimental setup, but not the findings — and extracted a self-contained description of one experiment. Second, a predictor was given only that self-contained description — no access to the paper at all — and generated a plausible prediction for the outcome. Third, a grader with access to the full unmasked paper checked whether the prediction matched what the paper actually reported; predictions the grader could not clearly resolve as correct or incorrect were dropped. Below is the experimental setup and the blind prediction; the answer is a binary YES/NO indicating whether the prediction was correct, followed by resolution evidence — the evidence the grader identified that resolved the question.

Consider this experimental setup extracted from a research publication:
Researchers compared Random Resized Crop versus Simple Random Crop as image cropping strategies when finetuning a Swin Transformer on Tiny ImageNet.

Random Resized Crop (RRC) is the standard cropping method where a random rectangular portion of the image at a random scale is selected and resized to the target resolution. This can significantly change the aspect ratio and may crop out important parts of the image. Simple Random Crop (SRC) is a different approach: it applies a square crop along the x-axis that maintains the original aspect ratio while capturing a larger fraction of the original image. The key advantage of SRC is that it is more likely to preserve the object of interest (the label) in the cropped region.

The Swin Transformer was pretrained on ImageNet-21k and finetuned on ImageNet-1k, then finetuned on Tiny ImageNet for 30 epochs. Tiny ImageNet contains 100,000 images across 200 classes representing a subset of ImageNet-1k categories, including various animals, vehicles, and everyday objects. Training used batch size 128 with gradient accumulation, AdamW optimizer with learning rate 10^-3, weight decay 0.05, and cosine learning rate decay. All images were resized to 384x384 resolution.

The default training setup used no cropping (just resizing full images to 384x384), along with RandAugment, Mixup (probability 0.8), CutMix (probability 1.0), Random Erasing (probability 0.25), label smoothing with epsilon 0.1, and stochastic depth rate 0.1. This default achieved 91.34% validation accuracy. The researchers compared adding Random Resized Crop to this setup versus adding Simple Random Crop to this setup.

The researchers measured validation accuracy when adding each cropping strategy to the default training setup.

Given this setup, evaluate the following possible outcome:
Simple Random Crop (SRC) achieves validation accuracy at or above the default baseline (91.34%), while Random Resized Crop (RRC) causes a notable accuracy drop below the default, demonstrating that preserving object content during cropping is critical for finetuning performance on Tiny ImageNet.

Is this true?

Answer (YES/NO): NO